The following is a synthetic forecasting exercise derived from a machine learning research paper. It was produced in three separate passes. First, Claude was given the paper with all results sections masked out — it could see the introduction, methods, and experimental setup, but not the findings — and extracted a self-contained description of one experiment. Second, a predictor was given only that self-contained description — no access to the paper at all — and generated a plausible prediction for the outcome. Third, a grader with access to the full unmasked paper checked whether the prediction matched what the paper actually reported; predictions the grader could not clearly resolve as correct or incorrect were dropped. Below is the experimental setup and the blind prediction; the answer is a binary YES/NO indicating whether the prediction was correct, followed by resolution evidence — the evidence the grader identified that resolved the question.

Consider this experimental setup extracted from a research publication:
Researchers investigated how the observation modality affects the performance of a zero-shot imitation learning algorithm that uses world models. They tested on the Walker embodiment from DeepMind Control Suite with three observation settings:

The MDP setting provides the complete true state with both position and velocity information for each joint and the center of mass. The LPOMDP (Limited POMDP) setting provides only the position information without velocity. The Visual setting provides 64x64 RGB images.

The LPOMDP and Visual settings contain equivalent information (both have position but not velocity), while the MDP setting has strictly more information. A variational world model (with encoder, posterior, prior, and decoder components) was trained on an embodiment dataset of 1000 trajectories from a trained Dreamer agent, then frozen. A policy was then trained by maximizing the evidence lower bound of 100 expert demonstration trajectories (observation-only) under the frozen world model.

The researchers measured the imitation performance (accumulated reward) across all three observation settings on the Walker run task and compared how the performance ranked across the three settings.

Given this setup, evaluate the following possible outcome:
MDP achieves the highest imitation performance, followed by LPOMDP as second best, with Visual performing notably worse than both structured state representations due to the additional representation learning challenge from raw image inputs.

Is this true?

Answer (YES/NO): NO